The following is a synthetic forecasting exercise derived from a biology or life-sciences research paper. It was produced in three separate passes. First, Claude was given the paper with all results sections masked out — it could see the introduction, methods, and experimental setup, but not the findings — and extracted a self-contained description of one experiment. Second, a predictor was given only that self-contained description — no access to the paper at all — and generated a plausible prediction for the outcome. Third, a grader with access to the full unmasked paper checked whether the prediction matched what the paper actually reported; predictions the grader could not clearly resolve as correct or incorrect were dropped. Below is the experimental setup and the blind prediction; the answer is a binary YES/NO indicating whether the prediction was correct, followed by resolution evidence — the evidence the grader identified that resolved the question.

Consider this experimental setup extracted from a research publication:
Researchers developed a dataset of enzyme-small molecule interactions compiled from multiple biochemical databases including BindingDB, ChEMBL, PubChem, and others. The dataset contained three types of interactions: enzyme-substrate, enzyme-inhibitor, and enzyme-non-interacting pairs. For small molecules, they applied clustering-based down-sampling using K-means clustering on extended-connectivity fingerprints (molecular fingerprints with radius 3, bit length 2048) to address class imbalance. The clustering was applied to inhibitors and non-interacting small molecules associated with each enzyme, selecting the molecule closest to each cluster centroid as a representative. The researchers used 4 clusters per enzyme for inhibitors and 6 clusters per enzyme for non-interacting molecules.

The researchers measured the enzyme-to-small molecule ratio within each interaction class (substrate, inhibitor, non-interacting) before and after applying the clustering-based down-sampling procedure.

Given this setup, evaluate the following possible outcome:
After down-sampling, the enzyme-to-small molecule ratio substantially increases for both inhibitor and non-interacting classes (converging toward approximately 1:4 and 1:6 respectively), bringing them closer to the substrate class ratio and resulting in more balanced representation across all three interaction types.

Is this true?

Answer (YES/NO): NO